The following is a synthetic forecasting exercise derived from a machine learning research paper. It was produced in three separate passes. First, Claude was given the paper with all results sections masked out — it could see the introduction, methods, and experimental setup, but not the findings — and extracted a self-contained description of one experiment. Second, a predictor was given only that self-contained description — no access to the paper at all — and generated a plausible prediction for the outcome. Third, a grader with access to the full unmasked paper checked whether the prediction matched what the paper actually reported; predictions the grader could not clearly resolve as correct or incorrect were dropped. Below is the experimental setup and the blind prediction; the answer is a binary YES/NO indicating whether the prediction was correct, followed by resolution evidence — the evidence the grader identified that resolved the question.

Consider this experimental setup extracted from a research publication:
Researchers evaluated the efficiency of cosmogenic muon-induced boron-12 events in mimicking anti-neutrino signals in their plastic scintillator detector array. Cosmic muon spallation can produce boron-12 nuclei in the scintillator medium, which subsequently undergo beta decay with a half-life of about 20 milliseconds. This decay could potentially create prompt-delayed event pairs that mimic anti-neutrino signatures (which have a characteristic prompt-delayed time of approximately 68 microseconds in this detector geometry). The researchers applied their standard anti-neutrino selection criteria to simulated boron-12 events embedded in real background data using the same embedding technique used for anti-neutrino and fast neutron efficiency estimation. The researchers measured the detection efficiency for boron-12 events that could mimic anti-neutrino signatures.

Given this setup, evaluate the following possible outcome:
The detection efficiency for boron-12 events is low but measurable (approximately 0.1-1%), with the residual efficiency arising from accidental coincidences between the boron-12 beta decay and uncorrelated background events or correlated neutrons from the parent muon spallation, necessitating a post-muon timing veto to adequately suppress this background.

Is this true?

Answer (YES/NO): NO